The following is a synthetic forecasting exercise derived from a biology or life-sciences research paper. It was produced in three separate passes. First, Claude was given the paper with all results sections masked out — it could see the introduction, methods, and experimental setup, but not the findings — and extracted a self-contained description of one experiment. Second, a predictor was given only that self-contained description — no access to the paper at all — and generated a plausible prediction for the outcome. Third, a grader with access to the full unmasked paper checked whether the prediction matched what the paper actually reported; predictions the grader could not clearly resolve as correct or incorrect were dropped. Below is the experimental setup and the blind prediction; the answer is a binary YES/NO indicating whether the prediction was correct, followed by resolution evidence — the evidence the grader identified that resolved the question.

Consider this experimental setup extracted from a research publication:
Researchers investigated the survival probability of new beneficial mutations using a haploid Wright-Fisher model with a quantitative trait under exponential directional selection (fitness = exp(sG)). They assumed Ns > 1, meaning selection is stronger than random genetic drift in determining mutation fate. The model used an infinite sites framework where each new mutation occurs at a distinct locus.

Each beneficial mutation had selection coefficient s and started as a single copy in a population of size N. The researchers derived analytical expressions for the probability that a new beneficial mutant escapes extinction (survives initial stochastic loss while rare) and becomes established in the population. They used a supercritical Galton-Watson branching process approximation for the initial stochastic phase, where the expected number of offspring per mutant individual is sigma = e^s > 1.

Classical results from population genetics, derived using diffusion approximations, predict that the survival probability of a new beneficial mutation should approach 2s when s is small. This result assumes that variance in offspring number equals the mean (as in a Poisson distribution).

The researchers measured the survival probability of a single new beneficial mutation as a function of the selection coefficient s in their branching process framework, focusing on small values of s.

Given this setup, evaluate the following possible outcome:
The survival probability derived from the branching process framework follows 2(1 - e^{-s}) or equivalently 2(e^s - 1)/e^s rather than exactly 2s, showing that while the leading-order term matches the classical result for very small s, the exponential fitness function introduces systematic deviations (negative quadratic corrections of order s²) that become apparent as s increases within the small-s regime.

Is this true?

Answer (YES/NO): NO